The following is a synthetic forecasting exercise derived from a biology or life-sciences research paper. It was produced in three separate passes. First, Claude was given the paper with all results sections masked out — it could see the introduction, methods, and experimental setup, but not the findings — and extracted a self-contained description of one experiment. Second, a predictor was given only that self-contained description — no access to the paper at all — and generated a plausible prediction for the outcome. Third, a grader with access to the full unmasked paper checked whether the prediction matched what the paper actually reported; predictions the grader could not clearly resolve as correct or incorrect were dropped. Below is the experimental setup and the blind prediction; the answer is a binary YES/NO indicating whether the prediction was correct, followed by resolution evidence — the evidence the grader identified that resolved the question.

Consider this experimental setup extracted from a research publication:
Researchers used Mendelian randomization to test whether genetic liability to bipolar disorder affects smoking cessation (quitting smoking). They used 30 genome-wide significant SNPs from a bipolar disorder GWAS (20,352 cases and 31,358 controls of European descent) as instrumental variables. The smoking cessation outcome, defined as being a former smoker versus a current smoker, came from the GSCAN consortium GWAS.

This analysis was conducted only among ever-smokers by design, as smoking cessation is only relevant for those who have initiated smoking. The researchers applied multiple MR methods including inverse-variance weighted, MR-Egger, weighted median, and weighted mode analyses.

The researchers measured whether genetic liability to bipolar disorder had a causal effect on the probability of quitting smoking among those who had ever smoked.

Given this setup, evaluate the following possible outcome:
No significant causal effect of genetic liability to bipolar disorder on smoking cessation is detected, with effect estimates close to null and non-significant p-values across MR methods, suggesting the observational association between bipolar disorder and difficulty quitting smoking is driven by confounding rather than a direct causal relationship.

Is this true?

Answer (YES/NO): YES